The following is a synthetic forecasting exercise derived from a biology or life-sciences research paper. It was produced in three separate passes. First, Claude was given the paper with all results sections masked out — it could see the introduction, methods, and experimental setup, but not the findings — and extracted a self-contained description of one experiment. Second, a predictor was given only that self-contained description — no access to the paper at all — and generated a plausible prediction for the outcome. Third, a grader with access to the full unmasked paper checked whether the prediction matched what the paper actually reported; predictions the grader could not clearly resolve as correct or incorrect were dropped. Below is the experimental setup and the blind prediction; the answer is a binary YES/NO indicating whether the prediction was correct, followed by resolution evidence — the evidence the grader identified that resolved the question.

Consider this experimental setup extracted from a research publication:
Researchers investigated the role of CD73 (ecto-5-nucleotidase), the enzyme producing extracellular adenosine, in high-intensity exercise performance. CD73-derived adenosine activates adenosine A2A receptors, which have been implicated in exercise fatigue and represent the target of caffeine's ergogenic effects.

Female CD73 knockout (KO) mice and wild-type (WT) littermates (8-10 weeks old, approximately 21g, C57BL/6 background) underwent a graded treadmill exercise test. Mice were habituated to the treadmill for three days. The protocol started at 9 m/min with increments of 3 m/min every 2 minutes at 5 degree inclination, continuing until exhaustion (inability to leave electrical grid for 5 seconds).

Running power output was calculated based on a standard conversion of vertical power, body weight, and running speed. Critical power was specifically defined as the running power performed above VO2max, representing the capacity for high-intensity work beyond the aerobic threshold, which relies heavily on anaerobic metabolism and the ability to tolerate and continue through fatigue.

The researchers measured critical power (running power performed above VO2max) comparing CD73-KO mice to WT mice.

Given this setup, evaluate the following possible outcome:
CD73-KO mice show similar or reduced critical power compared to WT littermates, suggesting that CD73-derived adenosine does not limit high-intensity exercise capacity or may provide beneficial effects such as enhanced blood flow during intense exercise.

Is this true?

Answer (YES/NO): NO